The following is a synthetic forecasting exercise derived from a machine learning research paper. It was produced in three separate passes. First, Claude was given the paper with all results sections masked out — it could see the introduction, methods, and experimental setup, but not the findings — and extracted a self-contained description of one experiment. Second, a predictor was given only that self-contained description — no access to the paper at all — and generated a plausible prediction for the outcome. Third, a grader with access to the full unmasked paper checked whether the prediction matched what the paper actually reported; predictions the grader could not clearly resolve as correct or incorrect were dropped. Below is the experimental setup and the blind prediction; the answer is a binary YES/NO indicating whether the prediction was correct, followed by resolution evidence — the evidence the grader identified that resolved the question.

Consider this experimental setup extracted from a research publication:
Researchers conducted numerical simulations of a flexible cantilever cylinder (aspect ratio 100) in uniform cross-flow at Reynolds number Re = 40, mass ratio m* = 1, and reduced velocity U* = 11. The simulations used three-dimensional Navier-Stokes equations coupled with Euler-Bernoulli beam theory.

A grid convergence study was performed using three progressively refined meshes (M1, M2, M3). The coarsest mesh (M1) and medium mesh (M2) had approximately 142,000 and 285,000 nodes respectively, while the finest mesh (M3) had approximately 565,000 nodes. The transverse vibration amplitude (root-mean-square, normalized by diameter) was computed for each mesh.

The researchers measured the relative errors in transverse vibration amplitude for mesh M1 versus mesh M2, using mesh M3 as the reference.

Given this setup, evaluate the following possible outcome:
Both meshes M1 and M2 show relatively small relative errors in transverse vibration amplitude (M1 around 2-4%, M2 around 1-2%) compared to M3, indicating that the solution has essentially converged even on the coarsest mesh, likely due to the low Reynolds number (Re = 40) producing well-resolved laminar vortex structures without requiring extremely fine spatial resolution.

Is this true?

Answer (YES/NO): NO